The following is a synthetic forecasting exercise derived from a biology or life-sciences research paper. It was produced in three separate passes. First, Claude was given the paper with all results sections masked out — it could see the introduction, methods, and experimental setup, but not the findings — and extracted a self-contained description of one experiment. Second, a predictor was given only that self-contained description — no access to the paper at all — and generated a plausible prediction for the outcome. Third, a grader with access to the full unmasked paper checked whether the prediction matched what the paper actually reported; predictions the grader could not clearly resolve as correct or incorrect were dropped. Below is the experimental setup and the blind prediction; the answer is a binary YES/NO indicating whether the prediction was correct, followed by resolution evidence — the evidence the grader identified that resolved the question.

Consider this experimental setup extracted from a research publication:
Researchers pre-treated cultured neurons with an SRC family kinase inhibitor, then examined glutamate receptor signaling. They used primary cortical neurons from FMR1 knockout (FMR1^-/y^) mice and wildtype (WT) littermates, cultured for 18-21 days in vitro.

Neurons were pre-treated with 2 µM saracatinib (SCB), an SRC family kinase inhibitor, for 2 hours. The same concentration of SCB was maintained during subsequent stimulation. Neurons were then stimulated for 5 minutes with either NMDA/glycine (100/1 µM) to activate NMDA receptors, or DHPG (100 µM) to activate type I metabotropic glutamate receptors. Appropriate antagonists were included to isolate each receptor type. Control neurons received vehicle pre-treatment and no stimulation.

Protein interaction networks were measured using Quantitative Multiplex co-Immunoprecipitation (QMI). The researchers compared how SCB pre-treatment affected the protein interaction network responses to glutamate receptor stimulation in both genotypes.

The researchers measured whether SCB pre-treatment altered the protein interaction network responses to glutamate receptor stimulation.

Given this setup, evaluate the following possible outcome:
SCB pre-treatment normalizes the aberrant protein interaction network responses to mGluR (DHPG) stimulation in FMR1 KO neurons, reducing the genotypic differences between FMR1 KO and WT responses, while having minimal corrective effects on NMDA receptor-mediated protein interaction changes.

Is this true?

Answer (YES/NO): NO